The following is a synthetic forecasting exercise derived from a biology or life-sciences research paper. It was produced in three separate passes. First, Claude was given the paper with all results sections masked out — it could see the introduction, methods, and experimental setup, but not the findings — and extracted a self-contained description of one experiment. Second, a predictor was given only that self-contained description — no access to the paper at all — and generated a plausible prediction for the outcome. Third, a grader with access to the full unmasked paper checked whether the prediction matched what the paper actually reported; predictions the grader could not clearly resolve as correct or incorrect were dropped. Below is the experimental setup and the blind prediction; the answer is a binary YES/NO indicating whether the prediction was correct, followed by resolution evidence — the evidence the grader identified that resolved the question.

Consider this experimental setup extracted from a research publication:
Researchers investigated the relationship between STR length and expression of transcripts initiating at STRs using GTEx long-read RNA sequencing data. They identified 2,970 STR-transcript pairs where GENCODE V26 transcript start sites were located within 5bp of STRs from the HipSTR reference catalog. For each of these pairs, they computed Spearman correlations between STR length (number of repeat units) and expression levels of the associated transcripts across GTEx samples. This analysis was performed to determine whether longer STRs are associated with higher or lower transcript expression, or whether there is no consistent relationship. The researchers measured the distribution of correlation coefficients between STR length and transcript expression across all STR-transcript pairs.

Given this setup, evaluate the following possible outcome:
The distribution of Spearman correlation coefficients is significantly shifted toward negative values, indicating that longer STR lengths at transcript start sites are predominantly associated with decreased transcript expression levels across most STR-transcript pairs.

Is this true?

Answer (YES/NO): NO